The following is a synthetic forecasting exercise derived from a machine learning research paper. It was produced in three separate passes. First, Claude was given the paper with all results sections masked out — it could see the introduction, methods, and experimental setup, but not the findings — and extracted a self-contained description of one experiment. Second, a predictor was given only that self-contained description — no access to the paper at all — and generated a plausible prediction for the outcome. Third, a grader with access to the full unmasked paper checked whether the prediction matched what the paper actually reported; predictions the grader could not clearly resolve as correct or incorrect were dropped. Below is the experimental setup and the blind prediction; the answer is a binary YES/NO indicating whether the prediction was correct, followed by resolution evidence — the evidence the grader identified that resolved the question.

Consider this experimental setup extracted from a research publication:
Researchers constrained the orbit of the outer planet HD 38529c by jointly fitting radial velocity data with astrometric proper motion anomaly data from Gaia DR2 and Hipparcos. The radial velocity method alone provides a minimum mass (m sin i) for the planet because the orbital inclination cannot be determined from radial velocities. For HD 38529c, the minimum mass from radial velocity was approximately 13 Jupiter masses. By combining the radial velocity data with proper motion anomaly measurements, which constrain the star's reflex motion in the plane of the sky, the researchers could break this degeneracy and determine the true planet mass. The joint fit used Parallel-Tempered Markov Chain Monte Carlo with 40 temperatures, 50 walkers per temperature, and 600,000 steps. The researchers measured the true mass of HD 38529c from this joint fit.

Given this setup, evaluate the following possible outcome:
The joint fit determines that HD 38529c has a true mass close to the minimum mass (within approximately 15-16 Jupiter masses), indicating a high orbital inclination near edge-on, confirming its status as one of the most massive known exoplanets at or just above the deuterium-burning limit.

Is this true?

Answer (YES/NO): NO